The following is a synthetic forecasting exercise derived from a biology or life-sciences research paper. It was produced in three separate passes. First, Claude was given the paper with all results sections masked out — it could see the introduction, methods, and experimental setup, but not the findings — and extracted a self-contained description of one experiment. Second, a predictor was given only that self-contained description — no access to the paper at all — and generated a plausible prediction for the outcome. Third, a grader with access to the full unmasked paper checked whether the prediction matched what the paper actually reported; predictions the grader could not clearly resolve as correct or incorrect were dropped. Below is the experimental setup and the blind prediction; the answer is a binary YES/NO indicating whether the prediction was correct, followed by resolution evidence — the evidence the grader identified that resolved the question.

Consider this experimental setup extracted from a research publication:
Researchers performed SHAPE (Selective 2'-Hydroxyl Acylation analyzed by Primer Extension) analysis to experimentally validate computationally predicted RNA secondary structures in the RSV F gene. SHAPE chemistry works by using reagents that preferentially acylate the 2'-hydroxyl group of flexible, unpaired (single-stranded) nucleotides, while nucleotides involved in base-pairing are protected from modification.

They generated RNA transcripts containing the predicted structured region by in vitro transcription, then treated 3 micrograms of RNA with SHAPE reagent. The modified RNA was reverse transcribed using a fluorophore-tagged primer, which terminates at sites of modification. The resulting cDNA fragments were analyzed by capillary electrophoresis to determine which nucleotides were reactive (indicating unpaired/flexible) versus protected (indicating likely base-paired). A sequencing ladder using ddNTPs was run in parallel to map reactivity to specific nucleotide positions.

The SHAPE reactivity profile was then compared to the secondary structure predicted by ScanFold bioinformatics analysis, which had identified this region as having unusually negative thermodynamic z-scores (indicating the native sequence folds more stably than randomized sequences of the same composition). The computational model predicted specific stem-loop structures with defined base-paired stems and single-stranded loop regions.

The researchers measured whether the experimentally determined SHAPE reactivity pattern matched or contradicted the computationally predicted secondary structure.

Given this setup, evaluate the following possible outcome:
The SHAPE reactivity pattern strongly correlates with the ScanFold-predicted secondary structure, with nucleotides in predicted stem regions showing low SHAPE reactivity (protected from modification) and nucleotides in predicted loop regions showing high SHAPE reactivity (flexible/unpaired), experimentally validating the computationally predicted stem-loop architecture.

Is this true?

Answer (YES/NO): YES